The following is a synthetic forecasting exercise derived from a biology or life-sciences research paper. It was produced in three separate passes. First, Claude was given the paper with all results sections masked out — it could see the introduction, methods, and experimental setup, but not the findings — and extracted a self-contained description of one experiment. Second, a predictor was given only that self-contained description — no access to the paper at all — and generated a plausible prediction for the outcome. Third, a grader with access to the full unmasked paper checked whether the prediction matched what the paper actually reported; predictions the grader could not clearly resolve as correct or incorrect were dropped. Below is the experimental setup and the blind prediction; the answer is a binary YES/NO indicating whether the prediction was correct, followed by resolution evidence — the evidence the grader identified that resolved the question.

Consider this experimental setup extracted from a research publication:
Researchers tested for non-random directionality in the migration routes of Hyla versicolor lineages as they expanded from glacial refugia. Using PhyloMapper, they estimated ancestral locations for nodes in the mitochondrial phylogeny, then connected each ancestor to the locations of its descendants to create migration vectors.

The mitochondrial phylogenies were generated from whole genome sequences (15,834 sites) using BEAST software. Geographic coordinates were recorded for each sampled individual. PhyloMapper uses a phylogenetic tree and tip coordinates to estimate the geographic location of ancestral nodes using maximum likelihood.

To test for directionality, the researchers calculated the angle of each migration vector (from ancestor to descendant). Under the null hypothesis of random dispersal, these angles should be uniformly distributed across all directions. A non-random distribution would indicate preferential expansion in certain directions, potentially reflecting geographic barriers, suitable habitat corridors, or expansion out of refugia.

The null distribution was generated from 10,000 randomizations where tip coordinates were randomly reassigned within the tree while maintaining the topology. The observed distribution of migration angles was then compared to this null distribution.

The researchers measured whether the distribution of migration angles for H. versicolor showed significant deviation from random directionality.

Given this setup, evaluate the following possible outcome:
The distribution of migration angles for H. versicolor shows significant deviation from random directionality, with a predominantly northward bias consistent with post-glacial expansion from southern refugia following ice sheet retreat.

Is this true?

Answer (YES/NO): NO